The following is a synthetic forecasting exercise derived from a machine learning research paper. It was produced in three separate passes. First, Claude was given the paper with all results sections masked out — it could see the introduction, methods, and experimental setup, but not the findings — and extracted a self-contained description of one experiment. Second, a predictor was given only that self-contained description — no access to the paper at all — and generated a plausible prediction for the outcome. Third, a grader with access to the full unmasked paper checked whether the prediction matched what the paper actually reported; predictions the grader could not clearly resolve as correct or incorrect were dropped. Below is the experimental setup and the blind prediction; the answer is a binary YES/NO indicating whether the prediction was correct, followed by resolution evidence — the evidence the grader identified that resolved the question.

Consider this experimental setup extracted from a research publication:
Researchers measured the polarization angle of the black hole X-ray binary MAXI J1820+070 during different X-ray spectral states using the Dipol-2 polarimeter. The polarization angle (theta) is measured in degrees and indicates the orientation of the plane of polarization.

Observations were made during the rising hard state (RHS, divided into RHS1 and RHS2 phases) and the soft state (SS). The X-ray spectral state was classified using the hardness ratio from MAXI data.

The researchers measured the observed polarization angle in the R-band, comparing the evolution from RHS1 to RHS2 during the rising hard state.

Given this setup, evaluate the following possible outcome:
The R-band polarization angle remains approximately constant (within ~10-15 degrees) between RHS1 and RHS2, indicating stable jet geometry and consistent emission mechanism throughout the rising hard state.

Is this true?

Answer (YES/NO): NO